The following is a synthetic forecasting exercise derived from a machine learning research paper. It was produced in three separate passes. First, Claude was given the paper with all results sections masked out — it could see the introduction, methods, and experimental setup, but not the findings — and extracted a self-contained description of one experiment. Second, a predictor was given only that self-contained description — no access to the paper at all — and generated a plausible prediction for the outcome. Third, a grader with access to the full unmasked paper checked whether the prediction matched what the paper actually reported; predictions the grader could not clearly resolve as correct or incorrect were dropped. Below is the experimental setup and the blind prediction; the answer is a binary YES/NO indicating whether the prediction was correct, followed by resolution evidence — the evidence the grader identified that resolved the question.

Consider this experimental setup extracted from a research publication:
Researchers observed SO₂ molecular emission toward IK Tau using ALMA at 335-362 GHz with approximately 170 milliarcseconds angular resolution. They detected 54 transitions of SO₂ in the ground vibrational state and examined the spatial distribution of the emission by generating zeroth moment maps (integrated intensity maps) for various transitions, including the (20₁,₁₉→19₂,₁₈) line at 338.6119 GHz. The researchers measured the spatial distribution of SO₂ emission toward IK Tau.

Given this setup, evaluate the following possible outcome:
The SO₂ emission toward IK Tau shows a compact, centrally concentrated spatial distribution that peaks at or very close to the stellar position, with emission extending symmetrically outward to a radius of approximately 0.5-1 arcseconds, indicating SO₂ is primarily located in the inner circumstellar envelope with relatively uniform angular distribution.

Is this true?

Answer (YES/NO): NO